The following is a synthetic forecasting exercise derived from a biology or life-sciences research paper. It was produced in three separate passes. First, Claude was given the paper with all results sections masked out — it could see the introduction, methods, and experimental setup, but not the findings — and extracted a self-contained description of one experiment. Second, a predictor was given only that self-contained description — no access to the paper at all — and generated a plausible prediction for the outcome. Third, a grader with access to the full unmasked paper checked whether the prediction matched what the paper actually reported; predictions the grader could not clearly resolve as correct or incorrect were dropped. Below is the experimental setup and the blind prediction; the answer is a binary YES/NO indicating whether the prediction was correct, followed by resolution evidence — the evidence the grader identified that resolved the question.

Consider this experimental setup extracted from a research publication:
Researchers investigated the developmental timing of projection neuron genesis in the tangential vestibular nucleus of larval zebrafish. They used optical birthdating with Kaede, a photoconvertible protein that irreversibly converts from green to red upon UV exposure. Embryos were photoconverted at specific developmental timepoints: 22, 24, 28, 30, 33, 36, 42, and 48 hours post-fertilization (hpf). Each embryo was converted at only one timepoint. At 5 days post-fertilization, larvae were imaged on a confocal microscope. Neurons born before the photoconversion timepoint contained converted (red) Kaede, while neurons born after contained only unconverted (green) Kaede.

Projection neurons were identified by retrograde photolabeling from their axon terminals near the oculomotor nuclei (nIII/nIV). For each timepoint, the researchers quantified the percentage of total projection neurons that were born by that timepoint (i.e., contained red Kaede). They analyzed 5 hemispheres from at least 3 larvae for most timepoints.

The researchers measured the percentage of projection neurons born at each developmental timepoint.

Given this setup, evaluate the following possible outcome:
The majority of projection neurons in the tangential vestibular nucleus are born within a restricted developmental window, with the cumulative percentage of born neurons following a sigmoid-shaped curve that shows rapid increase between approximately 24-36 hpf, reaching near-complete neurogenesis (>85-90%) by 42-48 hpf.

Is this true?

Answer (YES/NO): NO